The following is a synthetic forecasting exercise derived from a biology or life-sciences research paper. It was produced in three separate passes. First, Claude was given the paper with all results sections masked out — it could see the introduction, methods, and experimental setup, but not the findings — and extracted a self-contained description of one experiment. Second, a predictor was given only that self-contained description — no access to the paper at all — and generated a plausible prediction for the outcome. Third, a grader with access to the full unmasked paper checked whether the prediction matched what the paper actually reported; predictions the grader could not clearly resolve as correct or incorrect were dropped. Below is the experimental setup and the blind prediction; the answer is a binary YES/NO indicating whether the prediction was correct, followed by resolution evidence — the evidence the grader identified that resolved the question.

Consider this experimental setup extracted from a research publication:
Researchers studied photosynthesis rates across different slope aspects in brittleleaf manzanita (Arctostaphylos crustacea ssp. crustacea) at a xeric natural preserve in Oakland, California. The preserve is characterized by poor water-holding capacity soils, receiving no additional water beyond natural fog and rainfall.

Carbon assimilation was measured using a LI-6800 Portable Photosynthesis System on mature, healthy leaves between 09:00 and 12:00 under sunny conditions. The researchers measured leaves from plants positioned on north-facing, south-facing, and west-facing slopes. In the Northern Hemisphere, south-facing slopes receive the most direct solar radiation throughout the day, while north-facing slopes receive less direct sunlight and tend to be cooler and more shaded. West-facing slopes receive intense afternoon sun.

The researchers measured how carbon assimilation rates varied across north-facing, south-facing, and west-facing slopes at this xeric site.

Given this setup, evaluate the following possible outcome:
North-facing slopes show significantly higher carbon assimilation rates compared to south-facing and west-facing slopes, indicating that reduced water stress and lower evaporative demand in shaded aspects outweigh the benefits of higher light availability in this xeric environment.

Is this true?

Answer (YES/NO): YES